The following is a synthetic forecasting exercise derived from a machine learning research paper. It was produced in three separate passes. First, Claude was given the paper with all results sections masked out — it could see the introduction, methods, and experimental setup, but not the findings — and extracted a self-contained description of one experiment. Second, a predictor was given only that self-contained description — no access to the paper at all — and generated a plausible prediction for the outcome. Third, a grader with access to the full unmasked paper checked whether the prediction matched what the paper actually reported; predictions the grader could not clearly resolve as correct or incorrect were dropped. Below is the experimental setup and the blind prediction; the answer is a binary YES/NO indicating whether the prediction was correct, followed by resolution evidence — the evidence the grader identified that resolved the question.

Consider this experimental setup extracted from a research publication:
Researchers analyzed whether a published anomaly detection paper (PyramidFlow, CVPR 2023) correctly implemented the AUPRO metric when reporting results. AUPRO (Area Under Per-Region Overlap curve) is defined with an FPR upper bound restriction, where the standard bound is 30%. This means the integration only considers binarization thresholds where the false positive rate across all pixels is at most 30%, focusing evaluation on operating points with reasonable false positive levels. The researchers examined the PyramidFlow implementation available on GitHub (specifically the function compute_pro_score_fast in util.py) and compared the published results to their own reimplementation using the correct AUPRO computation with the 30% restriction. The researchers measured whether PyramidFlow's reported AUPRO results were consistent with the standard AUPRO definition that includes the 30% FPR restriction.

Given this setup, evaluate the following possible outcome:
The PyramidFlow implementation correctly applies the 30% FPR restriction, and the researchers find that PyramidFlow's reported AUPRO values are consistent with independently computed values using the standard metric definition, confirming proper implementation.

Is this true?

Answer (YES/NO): NO